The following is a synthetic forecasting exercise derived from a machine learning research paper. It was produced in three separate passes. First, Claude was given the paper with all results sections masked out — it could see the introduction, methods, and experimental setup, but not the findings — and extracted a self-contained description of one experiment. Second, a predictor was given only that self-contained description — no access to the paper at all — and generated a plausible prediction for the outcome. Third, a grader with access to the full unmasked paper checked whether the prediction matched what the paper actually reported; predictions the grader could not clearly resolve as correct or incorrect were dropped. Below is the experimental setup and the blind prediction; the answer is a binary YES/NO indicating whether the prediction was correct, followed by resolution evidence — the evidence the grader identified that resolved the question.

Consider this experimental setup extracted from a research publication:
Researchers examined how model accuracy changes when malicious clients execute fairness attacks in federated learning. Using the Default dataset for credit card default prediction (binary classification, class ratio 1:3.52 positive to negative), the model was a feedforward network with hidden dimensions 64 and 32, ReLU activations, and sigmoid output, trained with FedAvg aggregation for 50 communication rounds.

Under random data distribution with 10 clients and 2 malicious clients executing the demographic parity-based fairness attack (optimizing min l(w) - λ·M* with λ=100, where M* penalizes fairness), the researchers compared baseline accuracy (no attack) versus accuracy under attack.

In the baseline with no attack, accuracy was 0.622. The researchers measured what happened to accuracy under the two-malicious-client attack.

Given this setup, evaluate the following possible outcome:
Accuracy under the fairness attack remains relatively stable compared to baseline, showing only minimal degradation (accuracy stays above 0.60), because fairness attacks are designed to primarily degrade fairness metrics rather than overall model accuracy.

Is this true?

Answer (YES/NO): NO